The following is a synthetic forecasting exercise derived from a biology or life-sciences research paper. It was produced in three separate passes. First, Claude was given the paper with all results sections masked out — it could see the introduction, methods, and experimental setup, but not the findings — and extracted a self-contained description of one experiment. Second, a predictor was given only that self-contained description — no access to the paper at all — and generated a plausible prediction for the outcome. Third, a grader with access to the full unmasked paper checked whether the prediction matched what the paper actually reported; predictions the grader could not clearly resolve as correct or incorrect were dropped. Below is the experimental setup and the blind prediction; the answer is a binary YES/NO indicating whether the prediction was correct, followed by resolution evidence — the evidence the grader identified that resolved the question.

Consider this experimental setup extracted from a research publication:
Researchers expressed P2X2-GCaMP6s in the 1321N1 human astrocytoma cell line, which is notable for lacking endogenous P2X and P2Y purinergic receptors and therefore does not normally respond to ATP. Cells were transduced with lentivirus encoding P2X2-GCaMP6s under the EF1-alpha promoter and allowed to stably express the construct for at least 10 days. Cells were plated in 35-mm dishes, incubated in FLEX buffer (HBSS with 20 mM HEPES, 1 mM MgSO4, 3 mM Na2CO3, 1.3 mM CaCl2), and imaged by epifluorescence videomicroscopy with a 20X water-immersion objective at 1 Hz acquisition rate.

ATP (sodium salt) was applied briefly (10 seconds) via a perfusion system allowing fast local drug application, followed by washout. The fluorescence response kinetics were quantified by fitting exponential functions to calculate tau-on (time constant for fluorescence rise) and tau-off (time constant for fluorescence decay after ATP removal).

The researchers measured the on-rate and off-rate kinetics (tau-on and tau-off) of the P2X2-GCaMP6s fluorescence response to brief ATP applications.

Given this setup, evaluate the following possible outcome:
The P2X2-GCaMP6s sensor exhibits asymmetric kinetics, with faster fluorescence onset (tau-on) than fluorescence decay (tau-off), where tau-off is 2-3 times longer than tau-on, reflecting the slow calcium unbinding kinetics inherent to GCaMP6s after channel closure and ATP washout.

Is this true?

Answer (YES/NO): NO